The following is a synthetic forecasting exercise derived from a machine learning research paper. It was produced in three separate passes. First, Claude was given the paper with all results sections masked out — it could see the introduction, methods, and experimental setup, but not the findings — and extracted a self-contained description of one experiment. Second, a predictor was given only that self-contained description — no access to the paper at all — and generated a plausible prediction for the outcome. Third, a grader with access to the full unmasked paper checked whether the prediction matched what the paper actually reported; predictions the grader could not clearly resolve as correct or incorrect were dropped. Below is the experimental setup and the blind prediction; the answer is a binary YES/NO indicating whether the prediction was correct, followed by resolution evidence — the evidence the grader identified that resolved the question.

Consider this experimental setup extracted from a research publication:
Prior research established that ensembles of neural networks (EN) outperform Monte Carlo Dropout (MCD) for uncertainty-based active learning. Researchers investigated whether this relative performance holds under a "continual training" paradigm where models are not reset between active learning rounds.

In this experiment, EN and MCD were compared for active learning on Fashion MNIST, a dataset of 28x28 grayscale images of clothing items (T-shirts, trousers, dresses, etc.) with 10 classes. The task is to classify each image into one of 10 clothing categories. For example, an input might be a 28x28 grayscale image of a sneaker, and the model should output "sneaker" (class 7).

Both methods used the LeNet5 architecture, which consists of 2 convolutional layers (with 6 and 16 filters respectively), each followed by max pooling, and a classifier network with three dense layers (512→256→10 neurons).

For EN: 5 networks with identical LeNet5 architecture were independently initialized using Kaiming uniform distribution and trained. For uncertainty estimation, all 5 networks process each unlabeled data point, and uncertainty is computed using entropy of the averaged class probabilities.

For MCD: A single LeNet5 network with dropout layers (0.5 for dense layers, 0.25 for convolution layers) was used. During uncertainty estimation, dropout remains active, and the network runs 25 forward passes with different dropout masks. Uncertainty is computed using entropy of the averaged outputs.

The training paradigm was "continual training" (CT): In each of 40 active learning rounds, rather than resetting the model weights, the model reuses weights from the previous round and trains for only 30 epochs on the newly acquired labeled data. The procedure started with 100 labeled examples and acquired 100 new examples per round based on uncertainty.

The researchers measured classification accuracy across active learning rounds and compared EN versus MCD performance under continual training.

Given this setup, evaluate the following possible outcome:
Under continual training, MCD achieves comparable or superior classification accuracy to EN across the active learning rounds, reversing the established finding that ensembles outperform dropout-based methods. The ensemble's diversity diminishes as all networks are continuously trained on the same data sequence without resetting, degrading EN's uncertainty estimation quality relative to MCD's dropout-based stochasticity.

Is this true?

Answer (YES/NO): YES